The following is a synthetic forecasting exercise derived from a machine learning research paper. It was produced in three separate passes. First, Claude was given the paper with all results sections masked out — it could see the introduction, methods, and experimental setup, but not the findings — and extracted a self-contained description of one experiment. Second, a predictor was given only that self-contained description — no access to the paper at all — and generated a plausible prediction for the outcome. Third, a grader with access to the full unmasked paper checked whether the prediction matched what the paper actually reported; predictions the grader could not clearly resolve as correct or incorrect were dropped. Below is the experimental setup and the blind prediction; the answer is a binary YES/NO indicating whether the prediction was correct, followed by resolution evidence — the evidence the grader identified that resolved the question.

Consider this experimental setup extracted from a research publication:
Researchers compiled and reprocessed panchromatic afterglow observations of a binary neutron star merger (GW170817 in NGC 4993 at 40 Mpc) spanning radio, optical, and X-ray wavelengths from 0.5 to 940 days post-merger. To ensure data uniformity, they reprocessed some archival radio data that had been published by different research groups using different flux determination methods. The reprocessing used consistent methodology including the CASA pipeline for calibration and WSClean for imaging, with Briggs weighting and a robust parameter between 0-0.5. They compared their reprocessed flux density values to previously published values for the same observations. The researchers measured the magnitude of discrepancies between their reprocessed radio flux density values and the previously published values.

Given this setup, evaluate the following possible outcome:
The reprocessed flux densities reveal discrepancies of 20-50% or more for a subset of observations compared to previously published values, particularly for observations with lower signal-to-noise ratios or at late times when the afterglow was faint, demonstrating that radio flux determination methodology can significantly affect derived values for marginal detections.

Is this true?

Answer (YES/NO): NO